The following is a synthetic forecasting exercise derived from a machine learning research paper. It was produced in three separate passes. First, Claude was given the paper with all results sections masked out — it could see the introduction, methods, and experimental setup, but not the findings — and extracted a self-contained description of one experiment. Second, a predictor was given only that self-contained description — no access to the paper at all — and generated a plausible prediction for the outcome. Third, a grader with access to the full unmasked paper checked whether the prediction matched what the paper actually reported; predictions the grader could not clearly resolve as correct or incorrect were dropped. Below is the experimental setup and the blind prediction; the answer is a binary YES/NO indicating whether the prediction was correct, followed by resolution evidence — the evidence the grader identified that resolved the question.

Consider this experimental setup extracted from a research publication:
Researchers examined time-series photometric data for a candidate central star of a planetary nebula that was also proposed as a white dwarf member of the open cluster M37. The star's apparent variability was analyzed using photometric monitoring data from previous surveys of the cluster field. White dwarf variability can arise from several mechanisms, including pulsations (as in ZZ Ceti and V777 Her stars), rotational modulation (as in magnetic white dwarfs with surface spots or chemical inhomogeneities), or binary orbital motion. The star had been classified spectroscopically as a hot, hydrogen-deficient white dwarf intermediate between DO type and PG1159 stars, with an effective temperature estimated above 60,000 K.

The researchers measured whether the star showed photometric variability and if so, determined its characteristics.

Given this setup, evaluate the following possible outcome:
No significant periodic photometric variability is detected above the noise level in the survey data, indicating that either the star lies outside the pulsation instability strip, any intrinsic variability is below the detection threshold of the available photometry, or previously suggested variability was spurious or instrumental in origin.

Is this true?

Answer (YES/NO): NO